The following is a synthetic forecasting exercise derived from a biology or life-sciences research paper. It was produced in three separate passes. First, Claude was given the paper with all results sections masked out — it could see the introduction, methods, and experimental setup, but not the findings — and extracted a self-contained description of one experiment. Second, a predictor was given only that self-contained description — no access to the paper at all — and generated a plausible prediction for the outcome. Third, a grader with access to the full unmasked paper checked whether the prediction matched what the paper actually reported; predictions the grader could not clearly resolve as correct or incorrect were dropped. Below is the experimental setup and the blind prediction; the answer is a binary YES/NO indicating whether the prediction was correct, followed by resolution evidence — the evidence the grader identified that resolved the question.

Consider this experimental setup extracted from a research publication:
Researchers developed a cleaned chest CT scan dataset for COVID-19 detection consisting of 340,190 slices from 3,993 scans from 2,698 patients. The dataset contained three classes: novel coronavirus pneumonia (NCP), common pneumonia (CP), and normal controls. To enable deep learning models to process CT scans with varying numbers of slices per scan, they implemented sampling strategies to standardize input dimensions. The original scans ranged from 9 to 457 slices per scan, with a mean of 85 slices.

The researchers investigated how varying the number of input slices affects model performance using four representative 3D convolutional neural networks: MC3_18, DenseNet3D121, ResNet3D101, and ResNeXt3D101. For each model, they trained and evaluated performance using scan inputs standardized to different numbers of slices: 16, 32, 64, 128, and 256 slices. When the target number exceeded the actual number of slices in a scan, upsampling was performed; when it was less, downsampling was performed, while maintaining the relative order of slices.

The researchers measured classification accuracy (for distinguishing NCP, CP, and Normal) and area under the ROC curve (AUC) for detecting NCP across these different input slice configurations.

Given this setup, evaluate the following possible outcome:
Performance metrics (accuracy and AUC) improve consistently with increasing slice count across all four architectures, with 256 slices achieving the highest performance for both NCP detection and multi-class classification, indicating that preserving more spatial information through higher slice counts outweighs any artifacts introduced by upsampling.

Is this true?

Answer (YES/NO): NO